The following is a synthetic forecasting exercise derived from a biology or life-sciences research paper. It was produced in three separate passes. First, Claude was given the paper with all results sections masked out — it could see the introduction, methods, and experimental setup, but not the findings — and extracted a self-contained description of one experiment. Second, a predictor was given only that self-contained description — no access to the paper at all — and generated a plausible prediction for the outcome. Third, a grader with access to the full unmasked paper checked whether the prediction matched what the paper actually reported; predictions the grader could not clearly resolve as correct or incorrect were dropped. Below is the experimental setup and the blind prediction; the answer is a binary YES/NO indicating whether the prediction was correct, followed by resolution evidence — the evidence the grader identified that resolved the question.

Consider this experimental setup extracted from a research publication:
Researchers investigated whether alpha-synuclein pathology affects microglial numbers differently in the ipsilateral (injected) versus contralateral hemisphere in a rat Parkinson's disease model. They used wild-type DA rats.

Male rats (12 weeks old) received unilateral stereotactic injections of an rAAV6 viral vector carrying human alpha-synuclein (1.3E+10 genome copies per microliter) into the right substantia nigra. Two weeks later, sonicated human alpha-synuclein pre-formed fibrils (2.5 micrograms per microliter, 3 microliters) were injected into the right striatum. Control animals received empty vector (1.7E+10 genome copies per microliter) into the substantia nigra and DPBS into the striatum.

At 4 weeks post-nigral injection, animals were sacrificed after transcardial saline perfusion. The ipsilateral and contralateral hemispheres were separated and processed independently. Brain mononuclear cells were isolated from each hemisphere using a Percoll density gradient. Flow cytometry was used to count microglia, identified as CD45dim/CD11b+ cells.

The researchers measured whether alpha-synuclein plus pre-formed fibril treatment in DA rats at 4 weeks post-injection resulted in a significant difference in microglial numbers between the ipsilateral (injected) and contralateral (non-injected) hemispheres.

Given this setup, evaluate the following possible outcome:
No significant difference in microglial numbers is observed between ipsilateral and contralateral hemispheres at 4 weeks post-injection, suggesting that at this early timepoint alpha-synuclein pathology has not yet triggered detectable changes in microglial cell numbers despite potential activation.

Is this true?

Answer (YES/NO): YES